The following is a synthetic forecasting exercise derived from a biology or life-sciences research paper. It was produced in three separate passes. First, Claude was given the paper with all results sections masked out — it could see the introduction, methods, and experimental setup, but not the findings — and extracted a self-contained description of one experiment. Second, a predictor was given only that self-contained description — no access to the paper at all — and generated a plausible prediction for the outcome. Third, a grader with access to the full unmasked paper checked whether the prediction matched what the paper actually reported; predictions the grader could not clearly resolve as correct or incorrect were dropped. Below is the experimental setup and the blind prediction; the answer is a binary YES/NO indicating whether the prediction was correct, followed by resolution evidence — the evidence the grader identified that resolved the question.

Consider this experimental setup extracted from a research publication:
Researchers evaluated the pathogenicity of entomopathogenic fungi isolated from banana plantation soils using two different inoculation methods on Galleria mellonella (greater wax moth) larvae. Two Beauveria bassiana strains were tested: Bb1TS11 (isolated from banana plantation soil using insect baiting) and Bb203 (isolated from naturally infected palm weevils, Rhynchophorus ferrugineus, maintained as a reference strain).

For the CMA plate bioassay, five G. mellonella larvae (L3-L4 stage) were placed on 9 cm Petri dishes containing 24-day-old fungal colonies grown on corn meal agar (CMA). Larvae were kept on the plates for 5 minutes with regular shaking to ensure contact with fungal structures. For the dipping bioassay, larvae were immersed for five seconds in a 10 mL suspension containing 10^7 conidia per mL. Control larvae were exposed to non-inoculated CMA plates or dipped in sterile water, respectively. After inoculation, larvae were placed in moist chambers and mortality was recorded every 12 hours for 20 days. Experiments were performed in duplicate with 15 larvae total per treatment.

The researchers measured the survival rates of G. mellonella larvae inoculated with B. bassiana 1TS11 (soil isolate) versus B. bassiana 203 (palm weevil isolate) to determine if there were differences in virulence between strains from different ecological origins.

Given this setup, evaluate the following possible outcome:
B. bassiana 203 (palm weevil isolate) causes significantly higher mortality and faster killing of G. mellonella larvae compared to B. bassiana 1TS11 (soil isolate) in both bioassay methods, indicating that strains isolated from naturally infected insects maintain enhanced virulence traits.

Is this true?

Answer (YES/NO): NO